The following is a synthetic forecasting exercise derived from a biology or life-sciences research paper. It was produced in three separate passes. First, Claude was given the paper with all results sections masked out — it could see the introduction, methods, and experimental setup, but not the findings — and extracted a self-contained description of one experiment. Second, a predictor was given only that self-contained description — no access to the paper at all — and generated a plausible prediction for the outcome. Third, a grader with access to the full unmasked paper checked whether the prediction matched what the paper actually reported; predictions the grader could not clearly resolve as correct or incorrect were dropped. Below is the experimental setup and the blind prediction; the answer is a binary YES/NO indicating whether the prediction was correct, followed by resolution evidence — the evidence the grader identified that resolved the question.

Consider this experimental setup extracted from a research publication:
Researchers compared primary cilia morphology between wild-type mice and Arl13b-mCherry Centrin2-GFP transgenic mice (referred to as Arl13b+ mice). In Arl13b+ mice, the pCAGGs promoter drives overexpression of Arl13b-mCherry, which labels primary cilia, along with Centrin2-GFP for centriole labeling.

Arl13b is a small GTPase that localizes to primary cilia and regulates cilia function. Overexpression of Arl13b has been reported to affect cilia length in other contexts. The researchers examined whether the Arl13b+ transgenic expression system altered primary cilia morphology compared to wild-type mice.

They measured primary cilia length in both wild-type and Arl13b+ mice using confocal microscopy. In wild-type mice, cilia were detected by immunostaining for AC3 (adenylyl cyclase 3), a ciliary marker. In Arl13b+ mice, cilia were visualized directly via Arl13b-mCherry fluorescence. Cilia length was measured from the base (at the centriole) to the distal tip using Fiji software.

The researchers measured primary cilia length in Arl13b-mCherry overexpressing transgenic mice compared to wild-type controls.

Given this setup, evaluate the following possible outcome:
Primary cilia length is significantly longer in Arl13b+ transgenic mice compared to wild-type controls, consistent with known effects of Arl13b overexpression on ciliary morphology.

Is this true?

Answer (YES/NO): YES